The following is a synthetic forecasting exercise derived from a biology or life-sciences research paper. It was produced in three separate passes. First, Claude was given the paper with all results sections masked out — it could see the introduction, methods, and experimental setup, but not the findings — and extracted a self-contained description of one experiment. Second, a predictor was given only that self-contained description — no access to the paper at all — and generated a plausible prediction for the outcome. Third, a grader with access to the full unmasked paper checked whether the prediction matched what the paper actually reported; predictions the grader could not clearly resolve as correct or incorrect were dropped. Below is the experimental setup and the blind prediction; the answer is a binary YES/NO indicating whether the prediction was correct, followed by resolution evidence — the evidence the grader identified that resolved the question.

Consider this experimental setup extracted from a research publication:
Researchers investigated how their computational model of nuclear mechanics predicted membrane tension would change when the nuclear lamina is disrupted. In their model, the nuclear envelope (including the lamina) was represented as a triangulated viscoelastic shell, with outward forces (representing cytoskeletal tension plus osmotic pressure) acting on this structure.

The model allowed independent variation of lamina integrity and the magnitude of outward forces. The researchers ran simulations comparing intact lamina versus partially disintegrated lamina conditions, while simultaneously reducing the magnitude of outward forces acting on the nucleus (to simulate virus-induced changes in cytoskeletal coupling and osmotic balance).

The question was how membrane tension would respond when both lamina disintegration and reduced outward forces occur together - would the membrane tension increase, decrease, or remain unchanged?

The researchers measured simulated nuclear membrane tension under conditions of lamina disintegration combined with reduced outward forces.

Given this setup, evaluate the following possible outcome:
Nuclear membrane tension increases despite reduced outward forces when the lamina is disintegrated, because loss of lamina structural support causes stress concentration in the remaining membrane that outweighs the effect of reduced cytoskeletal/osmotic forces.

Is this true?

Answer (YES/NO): NO